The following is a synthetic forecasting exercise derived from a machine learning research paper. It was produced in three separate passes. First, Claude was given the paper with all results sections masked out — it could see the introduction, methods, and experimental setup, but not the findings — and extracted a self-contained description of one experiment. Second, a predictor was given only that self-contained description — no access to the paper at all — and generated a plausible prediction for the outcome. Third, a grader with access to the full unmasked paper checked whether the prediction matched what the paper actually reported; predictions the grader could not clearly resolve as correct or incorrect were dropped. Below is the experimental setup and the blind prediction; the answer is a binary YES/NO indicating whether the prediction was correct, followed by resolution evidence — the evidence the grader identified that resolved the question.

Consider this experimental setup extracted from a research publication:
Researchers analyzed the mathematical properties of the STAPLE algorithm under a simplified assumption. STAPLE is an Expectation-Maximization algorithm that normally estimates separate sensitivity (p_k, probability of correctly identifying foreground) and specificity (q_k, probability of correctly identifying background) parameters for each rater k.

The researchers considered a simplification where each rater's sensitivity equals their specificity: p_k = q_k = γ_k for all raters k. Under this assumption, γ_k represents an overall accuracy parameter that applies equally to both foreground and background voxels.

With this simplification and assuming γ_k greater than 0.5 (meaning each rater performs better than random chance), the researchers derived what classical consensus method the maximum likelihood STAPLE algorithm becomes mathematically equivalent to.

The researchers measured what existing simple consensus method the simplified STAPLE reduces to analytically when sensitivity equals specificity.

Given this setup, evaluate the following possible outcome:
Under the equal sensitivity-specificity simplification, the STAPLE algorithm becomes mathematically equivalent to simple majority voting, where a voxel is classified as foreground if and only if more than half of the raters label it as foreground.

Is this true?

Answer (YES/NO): YES